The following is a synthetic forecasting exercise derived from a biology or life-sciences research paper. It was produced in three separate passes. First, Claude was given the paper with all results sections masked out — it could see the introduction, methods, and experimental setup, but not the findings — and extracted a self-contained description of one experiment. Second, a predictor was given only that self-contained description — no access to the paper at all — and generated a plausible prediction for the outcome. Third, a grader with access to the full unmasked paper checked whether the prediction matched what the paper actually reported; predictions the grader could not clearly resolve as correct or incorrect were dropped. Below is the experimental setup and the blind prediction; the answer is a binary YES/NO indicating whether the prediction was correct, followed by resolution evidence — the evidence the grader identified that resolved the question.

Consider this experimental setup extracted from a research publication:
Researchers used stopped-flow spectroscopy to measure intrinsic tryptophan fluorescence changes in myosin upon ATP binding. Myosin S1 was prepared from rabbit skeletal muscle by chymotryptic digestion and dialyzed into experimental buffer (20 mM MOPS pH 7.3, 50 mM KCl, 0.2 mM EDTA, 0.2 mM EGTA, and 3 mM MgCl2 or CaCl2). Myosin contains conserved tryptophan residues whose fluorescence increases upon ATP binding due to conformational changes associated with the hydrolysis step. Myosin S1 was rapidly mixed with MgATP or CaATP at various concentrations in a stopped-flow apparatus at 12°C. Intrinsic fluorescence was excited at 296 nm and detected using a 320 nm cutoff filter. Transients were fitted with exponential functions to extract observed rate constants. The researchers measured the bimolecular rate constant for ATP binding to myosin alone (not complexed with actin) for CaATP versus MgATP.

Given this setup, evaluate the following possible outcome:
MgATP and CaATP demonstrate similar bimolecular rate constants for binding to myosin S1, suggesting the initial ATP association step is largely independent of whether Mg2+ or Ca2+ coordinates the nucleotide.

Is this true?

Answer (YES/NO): NO